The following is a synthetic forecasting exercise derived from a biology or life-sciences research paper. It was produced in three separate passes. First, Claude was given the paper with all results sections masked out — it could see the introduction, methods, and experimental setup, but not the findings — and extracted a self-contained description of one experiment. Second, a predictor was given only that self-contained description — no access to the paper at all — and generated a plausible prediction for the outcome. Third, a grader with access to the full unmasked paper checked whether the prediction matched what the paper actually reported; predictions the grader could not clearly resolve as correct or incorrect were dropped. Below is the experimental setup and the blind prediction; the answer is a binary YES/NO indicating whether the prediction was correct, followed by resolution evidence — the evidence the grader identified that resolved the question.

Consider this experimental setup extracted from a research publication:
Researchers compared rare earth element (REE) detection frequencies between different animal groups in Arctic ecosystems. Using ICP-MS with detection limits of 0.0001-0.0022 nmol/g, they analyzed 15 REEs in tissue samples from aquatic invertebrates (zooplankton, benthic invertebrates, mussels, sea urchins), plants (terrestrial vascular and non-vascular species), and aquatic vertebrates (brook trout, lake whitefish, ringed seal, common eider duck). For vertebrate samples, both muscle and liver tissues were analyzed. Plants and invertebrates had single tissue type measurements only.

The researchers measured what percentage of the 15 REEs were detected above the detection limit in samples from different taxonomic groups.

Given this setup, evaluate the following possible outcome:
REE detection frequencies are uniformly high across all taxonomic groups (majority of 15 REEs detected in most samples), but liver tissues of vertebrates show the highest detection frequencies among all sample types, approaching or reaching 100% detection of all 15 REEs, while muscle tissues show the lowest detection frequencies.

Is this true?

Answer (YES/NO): NO